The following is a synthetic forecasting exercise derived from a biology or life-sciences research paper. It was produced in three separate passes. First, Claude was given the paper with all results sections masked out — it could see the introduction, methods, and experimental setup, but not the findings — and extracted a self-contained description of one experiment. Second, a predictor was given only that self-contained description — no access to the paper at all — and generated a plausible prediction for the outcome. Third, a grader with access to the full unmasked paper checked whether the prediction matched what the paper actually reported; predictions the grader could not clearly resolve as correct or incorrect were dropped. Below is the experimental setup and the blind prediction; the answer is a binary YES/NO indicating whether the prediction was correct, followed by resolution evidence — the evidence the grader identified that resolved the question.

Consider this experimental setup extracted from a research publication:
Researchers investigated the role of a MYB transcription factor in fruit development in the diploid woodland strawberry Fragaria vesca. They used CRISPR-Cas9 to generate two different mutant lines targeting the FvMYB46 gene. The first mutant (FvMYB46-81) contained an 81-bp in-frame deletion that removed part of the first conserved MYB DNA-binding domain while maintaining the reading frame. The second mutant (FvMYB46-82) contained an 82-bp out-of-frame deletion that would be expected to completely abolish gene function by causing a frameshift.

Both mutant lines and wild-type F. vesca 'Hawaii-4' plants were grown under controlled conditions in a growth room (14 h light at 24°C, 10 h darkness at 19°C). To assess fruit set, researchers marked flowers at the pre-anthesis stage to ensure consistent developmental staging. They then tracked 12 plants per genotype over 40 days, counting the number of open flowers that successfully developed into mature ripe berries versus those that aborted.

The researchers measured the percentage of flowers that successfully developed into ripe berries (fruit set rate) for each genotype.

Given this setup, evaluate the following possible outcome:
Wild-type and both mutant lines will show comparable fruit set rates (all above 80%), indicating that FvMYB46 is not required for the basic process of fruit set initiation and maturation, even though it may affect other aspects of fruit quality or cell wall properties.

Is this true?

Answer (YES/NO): NO